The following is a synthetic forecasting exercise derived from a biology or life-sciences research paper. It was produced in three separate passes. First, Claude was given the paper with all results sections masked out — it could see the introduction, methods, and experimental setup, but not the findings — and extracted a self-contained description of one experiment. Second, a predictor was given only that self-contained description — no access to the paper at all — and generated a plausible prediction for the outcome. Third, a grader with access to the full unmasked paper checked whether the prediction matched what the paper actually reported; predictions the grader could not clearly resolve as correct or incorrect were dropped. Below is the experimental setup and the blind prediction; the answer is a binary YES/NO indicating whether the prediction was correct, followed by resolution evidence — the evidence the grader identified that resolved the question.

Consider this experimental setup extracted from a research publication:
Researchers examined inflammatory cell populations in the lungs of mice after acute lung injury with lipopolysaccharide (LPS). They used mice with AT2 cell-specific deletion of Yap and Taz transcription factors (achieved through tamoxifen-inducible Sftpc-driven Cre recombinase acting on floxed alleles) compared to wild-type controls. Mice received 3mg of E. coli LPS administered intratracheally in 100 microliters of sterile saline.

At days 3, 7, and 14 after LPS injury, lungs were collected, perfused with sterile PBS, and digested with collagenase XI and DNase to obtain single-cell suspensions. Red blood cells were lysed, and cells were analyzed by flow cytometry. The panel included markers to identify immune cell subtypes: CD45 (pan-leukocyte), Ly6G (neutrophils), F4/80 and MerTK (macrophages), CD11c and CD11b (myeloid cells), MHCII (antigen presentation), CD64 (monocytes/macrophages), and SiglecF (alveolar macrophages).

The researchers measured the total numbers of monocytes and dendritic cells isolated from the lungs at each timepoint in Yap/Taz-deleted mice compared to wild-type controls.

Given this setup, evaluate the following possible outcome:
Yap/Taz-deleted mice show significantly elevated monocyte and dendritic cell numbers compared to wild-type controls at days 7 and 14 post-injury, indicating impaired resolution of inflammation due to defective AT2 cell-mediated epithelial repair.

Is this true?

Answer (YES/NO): NO